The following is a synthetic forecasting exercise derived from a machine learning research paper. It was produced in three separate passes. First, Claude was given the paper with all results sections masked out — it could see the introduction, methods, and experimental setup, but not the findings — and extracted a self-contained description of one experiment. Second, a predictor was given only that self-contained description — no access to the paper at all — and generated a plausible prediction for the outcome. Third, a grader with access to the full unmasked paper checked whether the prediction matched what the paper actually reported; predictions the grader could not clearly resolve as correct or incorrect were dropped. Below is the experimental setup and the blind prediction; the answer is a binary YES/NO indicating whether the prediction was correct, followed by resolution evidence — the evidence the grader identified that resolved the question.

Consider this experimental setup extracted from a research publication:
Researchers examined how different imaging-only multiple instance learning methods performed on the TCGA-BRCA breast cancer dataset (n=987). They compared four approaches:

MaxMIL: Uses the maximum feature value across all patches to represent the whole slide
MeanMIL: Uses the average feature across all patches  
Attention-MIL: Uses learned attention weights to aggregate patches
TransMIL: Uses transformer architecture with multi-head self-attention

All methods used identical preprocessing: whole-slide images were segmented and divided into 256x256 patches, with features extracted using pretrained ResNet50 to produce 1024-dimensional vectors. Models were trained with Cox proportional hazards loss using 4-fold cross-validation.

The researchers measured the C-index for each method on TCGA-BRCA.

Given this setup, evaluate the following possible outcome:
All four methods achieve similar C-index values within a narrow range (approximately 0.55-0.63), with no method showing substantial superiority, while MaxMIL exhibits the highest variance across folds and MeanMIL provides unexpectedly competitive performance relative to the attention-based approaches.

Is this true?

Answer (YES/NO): NO